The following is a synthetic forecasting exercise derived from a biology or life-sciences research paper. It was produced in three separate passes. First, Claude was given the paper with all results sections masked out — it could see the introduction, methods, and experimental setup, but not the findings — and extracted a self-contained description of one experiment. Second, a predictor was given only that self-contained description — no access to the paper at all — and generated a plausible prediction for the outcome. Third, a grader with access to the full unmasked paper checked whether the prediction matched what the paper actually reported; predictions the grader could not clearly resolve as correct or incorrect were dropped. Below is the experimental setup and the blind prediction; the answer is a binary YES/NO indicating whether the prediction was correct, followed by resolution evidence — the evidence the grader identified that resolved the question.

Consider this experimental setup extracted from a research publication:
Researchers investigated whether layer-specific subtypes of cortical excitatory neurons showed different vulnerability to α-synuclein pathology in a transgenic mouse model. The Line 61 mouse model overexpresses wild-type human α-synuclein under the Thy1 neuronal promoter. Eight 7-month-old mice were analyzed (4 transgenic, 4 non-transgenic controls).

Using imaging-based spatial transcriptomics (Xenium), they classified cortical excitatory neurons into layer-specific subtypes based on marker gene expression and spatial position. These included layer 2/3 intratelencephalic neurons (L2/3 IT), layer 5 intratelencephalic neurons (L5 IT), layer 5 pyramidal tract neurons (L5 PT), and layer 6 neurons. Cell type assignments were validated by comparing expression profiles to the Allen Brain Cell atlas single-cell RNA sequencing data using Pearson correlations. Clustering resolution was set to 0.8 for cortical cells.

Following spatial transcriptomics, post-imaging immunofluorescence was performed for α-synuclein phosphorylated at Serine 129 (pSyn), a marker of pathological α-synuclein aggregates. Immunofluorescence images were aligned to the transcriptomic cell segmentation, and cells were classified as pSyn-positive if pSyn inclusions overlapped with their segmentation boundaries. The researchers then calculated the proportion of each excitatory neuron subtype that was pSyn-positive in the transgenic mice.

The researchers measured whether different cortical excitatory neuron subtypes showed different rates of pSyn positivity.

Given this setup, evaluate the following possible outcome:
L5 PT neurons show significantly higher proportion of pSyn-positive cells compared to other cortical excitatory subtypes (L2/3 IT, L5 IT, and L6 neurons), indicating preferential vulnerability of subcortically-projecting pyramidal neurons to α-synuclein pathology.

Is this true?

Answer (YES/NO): YES